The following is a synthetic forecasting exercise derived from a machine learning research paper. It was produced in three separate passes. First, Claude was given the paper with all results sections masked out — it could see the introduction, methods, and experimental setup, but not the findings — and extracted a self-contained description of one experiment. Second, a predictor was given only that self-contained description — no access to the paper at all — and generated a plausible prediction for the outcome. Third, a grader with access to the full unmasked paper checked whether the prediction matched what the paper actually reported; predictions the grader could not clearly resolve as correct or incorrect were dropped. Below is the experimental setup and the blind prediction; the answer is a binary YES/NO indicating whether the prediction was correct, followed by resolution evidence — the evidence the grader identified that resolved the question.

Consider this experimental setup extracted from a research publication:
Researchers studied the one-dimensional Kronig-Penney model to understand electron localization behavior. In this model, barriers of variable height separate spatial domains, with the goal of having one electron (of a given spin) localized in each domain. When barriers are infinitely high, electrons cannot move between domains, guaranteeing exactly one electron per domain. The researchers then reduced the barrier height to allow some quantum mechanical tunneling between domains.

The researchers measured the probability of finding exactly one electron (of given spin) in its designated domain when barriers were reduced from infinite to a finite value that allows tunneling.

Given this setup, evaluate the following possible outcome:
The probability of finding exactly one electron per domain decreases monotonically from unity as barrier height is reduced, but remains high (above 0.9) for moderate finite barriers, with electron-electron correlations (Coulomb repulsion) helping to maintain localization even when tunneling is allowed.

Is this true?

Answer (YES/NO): NO